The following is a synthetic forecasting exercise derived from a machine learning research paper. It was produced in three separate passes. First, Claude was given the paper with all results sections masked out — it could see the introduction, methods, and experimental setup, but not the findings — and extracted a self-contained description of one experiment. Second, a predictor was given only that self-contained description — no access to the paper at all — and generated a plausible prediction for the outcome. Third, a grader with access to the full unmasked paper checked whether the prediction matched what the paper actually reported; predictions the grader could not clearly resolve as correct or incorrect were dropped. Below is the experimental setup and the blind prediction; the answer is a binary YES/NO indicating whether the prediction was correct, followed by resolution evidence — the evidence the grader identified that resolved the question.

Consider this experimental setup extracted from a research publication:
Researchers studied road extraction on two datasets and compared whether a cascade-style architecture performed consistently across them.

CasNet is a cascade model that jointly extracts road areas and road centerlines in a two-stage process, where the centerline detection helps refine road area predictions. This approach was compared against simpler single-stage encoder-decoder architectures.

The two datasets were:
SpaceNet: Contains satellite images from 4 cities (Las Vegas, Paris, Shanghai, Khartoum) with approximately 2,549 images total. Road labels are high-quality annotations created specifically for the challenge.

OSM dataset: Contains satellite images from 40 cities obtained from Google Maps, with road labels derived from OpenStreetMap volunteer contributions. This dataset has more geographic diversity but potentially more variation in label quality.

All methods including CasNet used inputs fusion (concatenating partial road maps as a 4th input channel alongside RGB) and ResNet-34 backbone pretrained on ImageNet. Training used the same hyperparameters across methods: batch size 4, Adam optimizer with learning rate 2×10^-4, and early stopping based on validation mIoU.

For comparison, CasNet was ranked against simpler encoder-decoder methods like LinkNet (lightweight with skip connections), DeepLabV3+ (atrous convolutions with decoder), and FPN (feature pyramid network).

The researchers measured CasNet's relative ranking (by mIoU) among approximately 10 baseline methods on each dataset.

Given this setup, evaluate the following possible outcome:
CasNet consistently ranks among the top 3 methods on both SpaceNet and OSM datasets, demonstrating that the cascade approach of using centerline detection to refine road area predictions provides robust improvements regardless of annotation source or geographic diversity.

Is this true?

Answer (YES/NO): NO